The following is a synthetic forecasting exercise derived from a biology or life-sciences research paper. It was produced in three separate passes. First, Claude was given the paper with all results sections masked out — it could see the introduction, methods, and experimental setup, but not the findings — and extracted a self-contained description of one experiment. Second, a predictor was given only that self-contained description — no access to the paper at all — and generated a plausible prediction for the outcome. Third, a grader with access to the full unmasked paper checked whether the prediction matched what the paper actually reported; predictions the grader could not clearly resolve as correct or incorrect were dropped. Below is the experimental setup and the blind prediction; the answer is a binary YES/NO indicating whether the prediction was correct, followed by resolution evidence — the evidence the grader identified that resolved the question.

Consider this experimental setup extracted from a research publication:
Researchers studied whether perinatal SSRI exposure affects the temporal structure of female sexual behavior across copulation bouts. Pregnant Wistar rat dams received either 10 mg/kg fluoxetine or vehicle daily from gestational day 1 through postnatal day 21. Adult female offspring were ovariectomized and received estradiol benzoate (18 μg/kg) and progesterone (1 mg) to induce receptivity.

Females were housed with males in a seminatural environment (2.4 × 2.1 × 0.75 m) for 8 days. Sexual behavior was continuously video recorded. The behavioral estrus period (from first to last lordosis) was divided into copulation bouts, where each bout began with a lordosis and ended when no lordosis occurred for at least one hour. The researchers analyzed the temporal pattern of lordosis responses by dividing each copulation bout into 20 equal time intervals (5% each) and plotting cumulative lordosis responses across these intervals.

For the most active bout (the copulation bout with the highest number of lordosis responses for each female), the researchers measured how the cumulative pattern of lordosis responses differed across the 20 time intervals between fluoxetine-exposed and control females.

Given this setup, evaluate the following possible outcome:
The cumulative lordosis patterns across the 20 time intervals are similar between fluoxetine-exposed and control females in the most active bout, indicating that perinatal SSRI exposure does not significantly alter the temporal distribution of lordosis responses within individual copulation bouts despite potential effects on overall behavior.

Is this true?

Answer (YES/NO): YES